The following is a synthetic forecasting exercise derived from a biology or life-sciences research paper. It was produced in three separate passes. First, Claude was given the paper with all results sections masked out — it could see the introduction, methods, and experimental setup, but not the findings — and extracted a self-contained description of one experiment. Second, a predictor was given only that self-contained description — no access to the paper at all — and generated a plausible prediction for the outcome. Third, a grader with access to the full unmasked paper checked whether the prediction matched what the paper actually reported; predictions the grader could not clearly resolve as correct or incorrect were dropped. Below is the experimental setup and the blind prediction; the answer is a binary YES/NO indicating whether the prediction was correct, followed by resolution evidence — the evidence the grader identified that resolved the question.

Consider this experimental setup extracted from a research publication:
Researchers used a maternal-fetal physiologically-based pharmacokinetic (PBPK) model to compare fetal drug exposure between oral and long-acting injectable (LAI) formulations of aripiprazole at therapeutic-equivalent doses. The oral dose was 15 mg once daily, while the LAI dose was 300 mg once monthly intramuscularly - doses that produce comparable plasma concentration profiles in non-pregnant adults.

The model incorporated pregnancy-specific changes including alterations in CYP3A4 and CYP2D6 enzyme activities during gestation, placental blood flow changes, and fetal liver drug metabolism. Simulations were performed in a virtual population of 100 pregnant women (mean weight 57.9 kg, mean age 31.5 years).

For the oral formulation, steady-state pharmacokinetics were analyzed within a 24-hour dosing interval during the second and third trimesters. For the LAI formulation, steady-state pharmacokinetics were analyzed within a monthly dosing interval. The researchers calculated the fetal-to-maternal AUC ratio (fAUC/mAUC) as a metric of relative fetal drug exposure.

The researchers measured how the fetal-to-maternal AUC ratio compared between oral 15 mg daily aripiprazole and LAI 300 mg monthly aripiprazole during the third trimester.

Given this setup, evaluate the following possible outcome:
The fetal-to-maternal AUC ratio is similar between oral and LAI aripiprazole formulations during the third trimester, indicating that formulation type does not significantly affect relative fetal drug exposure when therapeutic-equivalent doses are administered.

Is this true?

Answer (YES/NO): YES